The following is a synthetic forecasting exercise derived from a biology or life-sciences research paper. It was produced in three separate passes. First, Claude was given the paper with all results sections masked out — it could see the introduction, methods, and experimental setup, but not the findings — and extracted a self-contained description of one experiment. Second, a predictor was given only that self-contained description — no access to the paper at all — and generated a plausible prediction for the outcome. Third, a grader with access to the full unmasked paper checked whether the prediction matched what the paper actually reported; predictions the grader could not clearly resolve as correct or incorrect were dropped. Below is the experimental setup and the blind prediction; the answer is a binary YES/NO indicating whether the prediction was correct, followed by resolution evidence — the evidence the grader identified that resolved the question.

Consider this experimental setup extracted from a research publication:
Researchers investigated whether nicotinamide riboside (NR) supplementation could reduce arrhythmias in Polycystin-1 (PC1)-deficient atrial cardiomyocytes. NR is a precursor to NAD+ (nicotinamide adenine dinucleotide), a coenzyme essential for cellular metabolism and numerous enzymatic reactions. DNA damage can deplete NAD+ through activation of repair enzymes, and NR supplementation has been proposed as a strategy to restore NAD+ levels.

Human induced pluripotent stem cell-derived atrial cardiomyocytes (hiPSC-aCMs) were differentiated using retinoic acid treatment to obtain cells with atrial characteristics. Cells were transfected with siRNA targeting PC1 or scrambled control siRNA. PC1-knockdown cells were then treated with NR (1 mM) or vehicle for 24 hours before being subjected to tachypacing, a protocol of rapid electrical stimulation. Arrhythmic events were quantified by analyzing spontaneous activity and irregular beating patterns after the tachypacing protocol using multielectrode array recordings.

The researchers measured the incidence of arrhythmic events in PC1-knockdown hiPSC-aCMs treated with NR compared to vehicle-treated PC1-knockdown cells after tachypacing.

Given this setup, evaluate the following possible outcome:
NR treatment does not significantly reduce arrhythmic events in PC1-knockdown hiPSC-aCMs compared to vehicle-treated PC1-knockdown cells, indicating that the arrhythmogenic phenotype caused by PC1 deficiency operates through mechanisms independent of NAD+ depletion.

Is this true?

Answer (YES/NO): NO